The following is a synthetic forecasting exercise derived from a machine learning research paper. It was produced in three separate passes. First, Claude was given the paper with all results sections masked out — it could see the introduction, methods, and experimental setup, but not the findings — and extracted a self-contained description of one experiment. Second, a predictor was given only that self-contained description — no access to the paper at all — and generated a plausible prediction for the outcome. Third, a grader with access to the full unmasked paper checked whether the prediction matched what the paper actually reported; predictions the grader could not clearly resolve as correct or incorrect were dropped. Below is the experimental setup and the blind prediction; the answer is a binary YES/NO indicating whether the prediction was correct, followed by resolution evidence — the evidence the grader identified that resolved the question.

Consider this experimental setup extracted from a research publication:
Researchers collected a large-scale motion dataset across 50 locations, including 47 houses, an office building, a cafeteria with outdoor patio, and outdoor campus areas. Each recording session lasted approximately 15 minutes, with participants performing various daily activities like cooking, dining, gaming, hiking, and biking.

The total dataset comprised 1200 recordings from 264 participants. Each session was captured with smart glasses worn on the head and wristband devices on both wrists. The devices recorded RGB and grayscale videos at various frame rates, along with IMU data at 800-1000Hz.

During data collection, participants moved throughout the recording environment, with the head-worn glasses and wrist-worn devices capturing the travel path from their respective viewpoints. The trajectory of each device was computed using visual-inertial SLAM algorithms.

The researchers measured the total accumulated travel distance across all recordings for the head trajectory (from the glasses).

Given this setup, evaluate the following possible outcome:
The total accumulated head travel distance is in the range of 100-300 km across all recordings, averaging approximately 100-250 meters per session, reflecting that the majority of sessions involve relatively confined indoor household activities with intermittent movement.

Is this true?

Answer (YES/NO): NO